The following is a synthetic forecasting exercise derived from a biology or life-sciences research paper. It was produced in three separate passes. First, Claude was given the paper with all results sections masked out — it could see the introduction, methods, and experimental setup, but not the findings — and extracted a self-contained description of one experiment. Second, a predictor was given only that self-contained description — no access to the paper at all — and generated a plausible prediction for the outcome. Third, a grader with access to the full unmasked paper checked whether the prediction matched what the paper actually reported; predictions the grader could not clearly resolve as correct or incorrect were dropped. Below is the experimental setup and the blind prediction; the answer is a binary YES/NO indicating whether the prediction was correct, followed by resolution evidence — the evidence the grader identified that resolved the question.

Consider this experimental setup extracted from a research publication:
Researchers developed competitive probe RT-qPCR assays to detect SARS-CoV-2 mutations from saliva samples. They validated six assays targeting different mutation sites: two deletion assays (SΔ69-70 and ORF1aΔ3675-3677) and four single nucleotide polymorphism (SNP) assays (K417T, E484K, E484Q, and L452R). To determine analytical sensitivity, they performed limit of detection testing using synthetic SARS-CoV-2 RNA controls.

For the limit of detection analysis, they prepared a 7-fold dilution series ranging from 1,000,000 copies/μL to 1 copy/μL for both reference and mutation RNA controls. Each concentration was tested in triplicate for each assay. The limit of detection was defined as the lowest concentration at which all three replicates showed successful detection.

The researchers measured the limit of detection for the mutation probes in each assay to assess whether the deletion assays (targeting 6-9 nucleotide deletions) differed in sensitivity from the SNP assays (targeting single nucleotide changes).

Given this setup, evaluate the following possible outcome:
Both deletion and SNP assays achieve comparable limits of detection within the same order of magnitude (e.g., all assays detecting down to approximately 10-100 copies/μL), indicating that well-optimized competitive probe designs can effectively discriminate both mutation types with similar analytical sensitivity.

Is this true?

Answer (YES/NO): YES